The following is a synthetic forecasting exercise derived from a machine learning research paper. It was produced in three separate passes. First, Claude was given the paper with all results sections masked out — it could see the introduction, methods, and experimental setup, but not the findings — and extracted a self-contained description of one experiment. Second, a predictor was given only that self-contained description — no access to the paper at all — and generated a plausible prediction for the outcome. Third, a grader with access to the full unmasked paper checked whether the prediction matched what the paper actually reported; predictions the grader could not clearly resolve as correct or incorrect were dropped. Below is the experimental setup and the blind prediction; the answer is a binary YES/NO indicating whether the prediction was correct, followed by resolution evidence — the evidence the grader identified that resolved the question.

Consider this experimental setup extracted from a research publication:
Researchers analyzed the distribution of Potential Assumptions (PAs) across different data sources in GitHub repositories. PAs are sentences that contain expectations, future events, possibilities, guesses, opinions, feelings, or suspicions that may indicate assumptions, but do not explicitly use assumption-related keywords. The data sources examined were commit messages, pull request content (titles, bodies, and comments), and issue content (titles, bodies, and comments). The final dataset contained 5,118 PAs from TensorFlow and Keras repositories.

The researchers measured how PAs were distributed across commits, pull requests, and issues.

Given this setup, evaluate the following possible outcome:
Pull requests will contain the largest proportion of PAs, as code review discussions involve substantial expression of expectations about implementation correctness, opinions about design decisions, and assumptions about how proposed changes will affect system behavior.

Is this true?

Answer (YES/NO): YES